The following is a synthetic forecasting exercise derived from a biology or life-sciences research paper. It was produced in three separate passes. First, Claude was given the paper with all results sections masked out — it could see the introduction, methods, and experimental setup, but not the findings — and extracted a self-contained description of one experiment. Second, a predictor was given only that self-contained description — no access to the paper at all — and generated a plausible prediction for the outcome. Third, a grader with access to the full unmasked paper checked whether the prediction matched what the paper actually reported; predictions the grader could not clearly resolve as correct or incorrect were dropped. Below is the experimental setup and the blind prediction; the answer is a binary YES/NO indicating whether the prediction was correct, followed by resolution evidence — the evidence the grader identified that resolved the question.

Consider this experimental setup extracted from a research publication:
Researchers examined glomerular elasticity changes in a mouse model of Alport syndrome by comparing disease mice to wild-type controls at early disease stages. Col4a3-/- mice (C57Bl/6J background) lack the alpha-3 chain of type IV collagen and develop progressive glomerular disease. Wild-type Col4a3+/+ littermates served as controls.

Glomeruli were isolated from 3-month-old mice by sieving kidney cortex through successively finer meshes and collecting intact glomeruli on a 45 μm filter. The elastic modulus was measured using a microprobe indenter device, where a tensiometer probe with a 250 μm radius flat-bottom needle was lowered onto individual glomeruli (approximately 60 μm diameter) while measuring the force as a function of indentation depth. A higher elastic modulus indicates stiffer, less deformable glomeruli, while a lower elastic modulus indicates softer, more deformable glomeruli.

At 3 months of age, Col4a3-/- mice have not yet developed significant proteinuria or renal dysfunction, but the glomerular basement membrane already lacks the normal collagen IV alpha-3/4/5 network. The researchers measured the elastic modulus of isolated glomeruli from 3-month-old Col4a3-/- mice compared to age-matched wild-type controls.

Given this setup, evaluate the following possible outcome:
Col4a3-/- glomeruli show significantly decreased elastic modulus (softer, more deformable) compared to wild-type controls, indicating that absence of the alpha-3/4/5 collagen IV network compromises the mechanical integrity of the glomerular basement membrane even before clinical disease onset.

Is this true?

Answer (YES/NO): YES